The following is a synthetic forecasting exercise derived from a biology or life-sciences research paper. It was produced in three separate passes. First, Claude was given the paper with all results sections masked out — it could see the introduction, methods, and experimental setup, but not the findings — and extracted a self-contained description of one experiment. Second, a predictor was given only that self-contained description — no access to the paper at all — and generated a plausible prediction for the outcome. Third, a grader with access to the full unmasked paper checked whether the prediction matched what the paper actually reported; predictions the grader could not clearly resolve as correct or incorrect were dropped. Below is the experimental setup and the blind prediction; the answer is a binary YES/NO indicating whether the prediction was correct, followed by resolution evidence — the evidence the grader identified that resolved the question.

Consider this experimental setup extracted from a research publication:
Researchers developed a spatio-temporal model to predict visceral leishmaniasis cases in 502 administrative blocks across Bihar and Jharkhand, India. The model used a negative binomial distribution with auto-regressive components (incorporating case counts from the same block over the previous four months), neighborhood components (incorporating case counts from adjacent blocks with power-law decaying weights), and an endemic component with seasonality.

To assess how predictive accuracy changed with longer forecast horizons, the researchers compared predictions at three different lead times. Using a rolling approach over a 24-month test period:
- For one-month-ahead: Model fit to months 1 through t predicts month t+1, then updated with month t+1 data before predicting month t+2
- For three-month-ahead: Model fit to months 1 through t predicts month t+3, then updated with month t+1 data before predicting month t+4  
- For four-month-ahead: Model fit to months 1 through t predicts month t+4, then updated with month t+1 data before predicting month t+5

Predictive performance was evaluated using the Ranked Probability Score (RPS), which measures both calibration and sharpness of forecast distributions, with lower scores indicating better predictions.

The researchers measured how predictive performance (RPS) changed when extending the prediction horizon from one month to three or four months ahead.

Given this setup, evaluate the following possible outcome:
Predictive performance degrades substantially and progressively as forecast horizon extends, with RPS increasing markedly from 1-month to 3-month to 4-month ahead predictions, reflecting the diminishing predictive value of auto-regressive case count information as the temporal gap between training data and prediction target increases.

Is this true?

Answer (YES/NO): NO